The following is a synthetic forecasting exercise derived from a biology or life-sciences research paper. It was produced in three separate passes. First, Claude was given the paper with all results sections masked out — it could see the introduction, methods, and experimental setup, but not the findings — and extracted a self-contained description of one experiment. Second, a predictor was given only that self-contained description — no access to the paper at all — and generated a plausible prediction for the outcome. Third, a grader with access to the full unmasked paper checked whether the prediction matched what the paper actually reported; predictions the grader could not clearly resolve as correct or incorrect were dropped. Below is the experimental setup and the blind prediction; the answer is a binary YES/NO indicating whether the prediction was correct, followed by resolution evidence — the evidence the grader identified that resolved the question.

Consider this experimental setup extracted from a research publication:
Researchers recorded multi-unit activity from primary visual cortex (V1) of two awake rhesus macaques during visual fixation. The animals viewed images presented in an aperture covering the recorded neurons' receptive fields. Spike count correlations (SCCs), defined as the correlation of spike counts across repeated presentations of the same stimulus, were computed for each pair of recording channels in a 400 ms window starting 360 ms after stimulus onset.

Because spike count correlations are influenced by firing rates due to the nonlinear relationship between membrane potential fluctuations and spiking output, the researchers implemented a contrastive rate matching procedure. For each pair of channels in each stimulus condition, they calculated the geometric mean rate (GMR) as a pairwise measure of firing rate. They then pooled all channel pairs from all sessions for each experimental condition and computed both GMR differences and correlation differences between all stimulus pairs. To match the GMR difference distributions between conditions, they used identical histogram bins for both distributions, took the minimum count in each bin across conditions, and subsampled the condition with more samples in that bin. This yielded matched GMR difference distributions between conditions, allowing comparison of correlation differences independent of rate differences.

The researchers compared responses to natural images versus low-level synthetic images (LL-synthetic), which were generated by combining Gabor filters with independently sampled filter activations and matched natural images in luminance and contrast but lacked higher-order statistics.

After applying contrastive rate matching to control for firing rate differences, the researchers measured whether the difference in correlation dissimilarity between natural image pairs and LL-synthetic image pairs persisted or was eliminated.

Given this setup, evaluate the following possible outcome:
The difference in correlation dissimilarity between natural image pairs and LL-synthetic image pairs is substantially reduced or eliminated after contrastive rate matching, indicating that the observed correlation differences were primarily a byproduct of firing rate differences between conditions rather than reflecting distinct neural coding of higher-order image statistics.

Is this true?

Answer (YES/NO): NO